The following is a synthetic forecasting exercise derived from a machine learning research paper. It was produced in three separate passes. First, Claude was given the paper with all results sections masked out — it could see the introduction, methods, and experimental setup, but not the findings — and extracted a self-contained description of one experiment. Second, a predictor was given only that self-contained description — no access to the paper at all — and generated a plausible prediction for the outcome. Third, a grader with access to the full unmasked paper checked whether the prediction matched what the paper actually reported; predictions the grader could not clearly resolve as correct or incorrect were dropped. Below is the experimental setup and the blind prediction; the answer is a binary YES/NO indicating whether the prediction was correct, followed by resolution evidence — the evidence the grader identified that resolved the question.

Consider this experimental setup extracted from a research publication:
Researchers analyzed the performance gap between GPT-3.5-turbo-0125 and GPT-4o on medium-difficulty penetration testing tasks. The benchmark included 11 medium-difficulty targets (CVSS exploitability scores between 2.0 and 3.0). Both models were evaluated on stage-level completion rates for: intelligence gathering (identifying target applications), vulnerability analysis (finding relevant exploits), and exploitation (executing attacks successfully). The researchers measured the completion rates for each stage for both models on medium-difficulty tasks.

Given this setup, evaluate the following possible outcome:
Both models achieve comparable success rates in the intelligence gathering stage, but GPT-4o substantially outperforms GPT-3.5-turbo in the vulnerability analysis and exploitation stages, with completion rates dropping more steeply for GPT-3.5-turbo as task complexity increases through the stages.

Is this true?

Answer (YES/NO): NO